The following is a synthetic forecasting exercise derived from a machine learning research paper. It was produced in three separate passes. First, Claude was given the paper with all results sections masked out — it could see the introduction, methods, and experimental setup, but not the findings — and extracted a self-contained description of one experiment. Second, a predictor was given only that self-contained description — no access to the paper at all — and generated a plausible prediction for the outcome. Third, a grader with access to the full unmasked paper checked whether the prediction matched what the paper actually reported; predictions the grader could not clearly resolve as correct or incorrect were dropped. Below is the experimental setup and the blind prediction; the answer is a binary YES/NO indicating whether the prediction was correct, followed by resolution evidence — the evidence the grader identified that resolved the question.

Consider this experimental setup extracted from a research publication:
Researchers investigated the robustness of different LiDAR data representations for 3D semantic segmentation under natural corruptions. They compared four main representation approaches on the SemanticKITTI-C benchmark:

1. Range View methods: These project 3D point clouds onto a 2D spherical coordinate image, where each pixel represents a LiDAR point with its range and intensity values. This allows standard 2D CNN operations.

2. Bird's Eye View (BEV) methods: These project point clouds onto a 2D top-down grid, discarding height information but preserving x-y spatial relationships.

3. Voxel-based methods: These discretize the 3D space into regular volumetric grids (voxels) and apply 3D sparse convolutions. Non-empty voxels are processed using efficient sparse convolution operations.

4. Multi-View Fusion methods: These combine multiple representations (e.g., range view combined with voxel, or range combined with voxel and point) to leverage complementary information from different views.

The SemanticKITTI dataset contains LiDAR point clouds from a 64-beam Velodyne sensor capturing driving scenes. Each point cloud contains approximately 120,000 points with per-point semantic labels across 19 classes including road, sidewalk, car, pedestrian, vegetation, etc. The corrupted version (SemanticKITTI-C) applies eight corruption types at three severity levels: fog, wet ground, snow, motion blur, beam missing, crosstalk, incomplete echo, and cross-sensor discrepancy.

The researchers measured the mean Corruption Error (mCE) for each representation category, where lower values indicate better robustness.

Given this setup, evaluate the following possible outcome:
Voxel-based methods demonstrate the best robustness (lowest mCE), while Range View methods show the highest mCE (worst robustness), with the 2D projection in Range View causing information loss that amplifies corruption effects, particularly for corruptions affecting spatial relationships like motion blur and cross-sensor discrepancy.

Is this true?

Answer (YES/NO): NO